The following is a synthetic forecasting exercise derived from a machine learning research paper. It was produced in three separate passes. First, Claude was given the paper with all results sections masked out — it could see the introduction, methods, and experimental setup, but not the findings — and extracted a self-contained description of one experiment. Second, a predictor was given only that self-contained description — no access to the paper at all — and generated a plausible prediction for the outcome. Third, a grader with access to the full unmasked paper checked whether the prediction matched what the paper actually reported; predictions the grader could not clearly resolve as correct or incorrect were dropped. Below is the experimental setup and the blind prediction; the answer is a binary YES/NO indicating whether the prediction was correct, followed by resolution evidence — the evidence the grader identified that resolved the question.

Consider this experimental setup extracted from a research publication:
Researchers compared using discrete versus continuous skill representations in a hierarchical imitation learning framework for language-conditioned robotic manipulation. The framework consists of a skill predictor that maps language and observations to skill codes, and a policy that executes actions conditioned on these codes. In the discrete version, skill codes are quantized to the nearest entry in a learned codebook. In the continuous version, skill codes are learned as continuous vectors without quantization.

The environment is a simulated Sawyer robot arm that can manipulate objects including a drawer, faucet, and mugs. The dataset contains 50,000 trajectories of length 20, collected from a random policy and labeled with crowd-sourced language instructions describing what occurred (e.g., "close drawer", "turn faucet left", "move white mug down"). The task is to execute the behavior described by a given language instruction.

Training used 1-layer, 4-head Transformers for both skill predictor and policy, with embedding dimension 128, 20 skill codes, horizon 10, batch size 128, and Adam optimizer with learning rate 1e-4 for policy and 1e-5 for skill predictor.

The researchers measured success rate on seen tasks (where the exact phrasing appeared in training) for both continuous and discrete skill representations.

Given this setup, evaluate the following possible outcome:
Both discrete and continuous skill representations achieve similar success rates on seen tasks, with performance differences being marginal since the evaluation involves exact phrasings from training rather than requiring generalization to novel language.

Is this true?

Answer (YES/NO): NO